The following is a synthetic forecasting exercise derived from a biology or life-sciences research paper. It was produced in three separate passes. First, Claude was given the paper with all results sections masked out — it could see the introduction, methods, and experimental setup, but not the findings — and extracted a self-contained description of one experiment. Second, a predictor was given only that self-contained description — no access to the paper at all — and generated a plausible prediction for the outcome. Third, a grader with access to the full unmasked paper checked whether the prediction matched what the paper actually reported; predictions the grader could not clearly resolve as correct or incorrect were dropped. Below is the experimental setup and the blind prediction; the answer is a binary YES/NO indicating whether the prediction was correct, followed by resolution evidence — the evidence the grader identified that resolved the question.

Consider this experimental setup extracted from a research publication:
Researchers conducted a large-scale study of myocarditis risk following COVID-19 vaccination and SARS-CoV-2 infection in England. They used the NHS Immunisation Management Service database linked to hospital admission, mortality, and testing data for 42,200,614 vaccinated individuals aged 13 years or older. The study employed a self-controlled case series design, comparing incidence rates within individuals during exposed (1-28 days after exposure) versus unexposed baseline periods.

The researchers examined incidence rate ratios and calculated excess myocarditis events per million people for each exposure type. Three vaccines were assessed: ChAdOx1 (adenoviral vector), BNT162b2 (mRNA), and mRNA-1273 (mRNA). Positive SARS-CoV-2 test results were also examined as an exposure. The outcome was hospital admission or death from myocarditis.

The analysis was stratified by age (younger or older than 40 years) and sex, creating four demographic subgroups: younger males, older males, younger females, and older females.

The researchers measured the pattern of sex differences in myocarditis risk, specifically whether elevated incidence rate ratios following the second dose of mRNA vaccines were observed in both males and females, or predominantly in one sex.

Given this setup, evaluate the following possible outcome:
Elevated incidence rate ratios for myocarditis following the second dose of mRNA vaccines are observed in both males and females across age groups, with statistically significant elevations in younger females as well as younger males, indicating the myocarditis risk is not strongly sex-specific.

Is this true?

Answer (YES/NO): NO